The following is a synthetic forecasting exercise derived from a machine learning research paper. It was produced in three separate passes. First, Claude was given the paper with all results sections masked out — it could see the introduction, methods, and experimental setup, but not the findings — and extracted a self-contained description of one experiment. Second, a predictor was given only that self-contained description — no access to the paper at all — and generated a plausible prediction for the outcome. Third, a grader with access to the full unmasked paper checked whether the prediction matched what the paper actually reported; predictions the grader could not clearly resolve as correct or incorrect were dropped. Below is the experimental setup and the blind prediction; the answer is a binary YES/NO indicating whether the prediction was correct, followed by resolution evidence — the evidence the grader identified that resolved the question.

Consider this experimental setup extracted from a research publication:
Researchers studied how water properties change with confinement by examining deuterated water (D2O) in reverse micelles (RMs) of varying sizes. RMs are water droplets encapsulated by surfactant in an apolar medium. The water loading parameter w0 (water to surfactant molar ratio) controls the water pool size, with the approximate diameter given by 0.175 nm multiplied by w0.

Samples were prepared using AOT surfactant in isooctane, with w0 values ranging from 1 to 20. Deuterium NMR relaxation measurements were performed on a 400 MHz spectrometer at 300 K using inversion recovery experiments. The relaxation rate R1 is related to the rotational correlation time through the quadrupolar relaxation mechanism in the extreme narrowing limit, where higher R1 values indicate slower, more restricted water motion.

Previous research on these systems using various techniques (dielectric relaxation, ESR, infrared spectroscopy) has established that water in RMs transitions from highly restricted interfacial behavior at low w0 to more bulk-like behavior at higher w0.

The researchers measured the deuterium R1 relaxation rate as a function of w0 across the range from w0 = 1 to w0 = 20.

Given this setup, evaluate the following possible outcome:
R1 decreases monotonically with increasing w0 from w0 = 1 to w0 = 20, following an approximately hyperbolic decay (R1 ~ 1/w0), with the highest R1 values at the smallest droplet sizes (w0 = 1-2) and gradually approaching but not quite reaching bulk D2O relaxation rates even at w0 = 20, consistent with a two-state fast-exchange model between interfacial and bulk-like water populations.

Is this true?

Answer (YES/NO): NO